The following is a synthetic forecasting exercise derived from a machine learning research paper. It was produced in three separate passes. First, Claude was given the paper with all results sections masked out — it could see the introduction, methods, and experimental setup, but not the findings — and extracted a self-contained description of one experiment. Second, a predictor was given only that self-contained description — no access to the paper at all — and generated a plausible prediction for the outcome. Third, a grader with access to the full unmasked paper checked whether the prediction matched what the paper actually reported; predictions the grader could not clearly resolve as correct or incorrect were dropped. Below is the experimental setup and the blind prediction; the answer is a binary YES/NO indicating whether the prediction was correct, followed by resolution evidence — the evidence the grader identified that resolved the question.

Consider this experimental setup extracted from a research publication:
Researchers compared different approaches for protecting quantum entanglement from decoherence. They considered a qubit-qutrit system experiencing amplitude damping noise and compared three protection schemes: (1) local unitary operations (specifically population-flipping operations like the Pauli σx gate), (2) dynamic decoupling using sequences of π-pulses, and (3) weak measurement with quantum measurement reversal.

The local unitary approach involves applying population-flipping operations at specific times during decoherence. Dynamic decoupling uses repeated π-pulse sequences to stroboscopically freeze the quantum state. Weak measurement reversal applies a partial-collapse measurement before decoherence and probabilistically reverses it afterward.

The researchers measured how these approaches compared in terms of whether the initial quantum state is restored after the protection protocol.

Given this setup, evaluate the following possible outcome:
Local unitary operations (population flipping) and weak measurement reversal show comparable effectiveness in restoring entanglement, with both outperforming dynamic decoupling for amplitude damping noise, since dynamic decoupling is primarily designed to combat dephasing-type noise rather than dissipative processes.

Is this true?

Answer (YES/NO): NO